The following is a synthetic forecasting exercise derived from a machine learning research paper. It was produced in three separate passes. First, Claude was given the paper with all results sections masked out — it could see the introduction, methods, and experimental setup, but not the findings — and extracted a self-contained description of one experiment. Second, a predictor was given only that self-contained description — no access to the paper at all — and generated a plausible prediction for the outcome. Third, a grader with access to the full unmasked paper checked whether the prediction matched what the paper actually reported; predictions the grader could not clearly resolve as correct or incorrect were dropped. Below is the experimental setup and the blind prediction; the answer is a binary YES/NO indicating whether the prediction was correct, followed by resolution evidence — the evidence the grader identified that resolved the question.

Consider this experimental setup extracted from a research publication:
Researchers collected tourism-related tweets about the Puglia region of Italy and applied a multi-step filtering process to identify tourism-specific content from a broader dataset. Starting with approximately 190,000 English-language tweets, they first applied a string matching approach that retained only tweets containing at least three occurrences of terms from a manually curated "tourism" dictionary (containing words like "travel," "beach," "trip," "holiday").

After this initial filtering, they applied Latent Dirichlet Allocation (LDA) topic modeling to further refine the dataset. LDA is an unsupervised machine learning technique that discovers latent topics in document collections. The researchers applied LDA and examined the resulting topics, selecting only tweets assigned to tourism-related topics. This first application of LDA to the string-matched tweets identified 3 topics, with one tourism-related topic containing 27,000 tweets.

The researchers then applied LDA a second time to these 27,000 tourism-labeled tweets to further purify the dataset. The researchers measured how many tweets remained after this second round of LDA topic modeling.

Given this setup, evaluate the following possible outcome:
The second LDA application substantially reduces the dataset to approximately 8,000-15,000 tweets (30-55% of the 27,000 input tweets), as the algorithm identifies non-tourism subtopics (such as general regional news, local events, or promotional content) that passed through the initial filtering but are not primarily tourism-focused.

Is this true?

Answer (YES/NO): YES